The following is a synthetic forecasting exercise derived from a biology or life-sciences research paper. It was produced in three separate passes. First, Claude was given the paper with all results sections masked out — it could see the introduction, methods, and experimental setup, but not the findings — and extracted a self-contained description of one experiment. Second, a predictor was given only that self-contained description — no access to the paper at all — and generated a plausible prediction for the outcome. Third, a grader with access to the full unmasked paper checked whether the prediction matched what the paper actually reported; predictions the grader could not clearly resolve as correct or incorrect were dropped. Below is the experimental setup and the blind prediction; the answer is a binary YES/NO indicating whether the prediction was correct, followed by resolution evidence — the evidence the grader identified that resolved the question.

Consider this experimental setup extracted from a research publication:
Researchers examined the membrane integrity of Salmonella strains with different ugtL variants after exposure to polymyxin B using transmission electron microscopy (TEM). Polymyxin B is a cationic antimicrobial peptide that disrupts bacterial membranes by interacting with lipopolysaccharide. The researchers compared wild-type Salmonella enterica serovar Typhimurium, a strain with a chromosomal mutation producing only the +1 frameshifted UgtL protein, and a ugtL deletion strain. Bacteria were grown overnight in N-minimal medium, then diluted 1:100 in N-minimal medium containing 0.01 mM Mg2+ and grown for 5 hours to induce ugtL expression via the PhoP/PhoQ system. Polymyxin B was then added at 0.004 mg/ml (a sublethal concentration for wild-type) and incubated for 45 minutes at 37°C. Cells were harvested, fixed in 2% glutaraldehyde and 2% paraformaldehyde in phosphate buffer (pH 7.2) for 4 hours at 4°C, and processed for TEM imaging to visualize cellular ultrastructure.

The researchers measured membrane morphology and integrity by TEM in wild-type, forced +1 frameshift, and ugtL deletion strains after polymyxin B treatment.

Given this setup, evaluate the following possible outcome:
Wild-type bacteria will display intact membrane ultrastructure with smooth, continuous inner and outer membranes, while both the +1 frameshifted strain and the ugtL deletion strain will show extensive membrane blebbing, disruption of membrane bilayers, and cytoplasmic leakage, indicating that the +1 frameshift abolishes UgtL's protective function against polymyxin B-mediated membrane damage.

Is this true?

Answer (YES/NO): YES